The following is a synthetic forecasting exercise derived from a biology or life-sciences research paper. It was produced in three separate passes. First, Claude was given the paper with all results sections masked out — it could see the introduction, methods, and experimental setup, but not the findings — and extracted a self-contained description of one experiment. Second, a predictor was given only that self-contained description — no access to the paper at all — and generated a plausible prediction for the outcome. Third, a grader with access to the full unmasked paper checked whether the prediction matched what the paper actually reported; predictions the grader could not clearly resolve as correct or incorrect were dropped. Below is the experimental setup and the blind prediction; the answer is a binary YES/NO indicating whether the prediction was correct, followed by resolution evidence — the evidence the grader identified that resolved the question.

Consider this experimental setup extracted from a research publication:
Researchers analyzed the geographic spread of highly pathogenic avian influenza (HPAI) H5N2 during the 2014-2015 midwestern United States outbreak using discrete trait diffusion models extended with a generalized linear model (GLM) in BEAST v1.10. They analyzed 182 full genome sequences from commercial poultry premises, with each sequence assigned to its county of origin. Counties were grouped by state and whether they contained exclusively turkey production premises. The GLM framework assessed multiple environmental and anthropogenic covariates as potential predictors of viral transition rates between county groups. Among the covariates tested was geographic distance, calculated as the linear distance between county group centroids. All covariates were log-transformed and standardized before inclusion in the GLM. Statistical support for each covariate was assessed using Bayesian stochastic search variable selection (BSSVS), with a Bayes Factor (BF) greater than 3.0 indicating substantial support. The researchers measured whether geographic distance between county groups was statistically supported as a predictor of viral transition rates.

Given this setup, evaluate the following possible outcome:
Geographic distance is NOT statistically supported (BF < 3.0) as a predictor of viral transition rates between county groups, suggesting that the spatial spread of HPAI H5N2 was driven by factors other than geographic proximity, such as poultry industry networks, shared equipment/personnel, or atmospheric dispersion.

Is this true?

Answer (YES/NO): NO